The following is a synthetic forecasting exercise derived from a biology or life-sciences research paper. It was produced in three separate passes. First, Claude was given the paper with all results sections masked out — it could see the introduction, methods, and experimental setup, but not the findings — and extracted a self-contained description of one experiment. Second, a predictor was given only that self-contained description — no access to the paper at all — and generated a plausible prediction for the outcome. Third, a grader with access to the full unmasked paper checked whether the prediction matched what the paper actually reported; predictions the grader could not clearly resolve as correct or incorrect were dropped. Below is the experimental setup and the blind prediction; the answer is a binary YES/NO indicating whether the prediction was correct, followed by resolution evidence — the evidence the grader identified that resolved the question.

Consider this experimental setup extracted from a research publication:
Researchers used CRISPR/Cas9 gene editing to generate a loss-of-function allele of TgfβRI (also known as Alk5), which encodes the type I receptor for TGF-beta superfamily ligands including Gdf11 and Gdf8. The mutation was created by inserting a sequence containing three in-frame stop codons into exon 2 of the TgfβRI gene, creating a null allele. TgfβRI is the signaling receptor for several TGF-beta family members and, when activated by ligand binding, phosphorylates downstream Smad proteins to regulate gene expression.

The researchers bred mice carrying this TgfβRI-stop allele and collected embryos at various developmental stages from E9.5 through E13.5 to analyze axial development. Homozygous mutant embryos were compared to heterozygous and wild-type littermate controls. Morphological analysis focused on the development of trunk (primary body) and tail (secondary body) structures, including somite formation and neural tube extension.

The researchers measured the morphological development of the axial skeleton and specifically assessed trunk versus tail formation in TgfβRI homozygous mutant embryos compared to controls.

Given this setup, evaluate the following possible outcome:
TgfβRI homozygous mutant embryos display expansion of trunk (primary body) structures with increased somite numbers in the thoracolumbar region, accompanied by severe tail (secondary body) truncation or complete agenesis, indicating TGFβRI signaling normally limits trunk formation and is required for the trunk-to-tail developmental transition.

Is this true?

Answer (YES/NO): NO